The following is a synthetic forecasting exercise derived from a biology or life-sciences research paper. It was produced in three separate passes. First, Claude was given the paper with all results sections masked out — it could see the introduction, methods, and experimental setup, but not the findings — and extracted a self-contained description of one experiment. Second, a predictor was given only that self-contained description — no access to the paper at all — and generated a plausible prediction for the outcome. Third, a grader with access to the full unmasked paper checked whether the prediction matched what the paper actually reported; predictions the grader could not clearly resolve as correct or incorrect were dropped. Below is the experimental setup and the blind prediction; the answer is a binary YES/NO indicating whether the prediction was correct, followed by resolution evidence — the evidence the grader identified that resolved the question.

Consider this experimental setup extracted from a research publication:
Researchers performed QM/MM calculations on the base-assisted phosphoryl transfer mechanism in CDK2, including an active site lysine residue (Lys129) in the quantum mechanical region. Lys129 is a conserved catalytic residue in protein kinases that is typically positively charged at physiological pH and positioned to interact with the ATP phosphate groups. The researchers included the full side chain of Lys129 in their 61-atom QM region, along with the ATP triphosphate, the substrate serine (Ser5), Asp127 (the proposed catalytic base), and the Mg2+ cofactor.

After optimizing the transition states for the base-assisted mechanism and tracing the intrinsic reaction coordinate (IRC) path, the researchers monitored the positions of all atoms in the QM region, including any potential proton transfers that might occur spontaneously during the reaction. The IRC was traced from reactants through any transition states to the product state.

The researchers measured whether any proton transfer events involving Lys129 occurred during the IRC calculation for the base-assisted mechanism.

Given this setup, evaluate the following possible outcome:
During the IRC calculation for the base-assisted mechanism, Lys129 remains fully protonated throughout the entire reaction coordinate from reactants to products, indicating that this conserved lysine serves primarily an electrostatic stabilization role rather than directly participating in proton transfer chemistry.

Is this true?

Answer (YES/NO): NO